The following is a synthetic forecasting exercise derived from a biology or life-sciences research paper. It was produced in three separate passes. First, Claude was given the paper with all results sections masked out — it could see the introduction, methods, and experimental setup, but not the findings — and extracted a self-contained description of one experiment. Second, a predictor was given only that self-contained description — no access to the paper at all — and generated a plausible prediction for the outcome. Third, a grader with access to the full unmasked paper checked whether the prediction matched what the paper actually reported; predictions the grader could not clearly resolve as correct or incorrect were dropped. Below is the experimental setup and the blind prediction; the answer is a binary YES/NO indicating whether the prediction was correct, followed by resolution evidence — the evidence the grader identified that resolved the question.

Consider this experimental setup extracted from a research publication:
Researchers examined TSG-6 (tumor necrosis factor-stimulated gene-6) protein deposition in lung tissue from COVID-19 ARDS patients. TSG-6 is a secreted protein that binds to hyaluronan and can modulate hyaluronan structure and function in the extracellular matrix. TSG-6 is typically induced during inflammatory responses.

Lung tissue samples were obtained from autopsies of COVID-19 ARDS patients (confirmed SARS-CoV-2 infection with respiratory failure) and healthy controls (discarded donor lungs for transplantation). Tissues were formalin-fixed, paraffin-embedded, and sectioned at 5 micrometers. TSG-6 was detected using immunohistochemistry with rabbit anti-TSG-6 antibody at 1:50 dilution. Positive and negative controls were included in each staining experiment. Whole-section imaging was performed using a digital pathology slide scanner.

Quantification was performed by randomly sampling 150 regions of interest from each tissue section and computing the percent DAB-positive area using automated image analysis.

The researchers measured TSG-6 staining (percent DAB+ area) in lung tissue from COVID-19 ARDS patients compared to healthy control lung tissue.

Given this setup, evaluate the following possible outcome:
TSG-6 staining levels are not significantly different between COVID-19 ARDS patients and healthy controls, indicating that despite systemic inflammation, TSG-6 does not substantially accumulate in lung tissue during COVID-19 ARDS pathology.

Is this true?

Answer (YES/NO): YES